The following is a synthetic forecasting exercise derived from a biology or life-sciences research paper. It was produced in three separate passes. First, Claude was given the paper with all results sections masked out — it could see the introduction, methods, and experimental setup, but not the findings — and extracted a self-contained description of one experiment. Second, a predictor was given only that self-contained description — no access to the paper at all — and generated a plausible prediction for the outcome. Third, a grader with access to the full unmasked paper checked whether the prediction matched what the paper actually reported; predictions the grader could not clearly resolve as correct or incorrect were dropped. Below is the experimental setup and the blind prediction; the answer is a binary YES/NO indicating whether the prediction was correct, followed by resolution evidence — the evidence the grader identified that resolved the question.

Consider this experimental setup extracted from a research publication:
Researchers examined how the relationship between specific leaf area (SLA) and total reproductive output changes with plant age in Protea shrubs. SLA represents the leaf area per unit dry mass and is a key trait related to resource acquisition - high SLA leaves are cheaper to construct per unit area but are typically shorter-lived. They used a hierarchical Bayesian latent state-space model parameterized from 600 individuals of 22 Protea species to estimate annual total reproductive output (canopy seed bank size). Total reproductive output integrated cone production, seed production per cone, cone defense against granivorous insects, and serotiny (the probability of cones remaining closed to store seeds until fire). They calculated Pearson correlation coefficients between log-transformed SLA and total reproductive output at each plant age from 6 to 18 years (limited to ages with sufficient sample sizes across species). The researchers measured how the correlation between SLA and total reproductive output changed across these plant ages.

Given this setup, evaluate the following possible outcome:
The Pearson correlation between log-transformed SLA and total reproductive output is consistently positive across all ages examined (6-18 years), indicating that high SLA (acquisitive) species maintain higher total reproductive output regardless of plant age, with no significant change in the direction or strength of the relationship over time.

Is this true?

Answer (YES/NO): NO